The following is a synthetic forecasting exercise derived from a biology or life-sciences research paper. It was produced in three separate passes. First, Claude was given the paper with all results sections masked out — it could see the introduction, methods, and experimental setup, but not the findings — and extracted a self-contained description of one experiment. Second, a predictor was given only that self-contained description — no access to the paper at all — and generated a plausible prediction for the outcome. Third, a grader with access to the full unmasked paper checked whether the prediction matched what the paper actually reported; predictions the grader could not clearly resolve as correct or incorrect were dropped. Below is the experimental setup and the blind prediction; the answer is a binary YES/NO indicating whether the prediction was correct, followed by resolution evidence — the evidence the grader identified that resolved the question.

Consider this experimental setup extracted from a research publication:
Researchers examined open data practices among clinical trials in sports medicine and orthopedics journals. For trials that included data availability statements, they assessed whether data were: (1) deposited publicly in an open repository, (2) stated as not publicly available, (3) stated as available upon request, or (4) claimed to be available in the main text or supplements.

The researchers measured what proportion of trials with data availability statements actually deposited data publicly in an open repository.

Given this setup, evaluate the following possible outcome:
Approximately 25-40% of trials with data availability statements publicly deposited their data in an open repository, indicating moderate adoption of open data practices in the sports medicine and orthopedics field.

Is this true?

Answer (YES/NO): NO